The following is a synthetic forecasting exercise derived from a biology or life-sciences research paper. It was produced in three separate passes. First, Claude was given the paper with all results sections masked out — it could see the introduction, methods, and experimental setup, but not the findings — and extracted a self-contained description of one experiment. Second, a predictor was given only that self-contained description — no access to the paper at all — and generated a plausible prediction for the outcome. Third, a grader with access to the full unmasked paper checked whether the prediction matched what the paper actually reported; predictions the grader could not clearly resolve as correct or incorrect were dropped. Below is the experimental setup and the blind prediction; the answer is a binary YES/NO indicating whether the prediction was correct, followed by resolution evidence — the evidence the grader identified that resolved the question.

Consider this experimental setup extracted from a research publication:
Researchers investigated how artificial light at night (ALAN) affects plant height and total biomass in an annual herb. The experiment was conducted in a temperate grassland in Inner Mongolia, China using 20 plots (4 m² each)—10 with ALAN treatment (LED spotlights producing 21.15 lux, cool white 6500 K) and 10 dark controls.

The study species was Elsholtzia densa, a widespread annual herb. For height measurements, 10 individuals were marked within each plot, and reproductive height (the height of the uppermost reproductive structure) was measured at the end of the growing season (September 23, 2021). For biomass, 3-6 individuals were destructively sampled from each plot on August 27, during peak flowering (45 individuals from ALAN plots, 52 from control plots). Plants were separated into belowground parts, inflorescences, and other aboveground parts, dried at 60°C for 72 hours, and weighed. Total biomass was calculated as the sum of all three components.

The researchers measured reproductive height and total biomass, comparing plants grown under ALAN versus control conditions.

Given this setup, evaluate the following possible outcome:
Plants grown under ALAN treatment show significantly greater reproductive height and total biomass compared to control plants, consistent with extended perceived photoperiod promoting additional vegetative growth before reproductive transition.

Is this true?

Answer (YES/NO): NO